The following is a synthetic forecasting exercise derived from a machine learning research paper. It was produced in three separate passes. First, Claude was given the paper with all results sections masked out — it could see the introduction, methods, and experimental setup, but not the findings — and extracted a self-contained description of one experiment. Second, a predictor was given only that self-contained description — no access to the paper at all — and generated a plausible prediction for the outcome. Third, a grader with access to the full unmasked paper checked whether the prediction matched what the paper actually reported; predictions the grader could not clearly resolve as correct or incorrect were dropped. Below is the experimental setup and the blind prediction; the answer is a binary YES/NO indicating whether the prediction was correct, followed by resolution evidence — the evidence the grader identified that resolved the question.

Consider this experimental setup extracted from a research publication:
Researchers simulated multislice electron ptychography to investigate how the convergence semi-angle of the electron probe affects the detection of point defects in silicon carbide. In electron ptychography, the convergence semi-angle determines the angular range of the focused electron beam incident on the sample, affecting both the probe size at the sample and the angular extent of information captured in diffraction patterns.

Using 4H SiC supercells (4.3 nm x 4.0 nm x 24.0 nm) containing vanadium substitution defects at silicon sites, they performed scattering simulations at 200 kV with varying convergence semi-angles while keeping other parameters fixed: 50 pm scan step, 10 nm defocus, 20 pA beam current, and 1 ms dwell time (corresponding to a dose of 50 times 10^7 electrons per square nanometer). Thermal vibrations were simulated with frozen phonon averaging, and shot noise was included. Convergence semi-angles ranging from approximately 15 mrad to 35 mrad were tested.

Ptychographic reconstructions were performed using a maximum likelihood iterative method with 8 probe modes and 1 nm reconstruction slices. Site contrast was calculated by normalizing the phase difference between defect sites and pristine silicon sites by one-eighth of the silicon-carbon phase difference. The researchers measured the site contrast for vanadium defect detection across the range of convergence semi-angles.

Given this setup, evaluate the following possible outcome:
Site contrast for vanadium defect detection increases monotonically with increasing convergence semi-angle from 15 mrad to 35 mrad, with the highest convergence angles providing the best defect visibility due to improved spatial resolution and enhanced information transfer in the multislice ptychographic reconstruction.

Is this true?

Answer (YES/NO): NO